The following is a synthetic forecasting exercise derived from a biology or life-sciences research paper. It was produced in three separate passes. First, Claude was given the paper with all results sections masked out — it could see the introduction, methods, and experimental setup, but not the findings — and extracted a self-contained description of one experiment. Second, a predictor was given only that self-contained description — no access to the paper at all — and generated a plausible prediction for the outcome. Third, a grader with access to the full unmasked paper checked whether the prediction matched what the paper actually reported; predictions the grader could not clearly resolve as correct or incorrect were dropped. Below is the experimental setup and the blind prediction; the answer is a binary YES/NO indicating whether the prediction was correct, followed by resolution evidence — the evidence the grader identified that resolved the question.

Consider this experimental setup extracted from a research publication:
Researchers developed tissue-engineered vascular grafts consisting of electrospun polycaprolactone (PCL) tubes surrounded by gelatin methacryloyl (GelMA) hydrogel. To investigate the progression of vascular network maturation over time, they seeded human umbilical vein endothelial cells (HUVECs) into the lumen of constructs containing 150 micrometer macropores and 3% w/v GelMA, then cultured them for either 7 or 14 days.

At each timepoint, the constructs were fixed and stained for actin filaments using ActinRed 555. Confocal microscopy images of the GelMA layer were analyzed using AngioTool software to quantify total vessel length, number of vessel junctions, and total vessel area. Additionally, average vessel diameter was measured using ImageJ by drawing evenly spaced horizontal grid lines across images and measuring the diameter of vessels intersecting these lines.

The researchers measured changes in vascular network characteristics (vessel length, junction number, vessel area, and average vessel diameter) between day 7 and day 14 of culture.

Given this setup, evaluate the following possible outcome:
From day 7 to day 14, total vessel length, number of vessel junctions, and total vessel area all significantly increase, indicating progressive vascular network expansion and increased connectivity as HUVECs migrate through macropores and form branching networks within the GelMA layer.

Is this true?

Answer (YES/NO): NO